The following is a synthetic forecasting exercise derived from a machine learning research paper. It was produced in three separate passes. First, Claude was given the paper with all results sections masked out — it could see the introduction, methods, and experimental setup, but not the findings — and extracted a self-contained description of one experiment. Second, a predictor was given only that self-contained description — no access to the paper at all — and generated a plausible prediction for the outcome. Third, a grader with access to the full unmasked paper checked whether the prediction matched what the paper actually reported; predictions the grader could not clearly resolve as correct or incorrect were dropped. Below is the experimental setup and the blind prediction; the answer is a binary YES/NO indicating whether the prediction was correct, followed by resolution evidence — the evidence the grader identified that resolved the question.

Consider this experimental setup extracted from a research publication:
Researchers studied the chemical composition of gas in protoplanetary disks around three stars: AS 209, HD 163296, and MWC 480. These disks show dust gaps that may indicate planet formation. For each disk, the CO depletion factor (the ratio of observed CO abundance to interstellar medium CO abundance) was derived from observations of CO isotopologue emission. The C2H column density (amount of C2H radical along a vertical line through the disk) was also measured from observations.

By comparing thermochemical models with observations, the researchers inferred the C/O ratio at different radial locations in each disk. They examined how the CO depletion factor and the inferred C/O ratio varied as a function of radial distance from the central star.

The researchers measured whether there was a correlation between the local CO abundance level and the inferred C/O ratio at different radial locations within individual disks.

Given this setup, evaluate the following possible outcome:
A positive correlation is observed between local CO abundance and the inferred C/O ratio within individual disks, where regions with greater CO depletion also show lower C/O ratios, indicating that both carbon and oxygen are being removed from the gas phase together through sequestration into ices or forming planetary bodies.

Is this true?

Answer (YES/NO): NO